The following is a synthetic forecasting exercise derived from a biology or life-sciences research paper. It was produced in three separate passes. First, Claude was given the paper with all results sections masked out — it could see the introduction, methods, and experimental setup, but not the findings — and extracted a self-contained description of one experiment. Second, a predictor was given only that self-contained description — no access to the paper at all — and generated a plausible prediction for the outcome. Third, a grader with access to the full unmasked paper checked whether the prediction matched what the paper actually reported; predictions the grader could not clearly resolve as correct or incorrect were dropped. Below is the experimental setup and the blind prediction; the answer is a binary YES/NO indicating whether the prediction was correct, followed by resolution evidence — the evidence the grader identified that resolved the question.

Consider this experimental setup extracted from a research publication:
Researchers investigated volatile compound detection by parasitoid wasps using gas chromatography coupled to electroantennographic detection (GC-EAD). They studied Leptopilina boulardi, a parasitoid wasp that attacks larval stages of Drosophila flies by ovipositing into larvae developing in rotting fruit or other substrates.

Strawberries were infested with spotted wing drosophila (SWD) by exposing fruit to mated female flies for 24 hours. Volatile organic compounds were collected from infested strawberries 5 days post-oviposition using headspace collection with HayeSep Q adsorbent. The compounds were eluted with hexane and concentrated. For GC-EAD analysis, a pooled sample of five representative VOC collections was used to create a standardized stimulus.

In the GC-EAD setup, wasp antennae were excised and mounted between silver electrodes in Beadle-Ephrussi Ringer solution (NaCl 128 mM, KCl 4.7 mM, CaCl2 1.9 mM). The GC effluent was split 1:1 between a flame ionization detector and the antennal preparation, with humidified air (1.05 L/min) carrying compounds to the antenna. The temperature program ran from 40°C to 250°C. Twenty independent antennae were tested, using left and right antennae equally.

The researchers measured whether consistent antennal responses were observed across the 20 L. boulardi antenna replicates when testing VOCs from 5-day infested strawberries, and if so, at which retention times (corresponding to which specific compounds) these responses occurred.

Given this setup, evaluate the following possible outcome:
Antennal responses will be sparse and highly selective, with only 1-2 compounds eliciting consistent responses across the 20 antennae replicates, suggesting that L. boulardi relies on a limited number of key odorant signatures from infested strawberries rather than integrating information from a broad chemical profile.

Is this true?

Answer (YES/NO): YES